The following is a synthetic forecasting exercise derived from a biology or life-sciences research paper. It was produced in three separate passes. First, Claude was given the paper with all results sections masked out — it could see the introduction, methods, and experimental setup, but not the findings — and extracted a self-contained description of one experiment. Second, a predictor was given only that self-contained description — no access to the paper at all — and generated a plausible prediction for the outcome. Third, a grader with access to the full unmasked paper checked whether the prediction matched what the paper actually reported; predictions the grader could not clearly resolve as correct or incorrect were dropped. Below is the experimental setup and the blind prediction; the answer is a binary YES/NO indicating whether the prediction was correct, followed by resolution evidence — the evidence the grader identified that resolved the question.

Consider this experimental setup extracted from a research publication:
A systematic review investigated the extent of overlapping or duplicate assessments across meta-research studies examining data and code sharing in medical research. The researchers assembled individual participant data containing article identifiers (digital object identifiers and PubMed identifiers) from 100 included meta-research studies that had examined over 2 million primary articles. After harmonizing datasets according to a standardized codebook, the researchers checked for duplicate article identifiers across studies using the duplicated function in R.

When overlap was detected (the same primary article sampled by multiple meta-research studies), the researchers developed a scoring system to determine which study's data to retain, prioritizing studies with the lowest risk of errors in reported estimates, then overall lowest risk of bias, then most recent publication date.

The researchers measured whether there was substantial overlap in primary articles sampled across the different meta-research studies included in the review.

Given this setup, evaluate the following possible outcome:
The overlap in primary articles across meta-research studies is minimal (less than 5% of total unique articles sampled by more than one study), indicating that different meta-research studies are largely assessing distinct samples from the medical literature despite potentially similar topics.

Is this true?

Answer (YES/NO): NO